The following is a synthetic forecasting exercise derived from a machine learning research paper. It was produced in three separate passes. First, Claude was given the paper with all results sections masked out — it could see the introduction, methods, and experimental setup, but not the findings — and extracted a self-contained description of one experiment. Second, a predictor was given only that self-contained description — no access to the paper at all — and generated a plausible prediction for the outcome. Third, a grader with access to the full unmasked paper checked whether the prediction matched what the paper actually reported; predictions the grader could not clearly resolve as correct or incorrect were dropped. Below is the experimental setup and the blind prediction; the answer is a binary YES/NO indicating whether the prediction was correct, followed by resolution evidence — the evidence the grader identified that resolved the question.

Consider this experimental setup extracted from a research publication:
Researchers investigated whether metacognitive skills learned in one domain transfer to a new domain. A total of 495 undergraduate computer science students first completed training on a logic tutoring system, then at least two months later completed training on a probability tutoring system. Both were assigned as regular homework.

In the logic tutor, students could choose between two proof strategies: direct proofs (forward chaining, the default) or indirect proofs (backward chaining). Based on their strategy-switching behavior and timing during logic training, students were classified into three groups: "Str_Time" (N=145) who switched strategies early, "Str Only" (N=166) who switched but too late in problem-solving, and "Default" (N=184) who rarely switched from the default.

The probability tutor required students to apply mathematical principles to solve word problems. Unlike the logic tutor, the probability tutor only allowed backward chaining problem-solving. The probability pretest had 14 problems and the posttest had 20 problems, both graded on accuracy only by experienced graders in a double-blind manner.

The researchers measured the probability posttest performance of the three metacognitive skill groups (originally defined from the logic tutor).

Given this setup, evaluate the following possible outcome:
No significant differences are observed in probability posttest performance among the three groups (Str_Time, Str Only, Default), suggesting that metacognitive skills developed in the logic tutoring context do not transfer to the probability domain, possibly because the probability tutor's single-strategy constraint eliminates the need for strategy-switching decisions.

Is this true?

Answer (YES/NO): YES